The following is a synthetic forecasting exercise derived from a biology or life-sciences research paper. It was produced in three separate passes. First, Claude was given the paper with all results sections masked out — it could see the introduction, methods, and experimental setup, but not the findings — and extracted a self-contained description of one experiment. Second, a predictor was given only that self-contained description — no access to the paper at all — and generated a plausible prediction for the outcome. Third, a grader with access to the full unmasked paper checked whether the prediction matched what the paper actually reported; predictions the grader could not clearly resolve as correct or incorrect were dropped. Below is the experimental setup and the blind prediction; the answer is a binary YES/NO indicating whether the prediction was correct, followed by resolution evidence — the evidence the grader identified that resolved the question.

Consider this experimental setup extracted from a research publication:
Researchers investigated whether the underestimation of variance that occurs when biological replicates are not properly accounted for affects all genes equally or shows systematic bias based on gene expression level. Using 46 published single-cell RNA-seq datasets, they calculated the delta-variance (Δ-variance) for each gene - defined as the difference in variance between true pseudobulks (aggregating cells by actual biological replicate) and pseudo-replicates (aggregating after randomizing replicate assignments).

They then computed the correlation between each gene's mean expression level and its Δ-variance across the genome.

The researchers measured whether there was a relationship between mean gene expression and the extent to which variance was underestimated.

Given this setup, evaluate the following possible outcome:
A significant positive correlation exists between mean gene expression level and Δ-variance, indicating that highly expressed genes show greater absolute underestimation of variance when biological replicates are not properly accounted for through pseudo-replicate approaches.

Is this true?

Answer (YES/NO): NO